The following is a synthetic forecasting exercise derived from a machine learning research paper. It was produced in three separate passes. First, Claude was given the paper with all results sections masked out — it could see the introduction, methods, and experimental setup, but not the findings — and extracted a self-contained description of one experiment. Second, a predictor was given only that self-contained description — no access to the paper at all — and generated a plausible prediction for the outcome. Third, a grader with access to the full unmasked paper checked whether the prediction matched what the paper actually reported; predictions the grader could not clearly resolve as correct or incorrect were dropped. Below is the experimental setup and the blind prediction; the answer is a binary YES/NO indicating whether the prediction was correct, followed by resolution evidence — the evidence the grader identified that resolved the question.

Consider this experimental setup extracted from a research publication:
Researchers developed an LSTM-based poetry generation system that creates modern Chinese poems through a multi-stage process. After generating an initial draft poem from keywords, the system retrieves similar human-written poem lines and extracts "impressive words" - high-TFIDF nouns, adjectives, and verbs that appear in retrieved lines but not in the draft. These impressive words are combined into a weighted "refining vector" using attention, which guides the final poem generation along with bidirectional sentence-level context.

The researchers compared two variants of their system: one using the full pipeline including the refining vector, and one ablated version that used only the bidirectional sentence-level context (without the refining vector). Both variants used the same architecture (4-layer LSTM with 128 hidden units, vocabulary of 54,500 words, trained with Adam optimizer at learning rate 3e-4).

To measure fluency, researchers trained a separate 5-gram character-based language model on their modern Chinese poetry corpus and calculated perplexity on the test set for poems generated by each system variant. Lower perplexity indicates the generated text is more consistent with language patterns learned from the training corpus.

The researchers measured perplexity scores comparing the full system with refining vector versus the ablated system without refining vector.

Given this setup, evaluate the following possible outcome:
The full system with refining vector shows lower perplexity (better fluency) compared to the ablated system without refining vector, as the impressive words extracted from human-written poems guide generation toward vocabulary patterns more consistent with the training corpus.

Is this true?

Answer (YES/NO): NO